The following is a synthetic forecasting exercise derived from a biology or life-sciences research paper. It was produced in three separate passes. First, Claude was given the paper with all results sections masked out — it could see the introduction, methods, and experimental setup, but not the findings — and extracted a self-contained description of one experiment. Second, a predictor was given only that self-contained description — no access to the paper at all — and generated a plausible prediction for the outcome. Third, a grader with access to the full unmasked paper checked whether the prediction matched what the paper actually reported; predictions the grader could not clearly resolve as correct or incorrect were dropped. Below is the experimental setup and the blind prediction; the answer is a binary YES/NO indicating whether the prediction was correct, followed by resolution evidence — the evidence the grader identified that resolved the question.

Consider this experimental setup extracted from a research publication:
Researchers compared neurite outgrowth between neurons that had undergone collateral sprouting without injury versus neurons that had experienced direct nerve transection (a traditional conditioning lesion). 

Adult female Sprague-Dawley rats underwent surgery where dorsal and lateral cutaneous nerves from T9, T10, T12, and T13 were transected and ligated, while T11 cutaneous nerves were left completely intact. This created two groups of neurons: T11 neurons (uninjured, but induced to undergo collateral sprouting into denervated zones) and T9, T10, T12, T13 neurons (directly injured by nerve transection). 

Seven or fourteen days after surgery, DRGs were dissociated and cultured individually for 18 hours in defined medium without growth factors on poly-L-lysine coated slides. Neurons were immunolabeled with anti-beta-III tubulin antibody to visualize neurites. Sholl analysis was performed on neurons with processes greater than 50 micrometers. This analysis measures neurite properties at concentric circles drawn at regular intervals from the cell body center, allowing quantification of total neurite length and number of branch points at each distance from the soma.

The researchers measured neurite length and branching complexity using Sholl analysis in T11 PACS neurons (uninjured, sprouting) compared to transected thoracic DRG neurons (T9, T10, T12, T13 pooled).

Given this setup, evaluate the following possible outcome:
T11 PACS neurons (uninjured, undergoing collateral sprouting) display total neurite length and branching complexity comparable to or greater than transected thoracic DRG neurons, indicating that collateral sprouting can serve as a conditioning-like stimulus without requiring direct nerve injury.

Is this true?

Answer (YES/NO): NO